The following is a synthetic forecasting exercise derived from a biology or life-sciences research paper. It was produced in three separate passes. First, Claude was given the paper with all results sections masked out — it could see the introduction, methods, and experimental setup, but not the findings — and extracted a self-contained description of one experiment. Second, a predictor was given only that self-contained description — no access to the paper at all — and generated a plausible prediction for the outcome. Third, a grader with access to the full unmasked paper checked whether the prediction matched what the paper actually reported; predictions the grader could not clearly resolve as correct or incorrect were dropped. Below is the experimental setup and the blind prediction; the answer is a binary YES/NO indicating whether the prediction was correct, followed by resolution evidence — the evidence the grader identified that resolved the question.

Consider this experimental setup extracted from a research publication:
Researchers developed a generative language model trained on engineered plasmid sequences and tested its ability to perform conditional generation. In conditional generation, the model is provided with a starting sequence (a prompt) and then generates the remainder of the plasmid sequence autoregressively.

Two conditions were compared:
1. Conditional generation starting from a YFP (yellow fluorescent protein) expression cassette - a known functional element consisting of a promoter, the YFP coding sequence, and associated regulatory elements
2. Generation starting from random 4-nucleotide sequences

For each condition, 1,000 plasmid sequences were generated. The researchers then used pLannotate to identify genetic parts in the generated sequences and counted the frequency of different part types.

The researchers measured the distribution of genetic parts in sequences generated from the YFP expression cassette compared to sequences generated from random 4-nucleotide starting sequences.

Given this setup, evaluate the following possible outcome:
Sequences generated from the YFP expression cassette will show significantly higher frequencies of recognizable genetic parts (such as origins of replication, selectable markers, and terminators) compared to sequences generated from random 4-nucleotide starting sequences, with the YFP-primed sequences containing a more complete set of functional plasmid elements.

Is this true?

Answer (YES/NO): YES